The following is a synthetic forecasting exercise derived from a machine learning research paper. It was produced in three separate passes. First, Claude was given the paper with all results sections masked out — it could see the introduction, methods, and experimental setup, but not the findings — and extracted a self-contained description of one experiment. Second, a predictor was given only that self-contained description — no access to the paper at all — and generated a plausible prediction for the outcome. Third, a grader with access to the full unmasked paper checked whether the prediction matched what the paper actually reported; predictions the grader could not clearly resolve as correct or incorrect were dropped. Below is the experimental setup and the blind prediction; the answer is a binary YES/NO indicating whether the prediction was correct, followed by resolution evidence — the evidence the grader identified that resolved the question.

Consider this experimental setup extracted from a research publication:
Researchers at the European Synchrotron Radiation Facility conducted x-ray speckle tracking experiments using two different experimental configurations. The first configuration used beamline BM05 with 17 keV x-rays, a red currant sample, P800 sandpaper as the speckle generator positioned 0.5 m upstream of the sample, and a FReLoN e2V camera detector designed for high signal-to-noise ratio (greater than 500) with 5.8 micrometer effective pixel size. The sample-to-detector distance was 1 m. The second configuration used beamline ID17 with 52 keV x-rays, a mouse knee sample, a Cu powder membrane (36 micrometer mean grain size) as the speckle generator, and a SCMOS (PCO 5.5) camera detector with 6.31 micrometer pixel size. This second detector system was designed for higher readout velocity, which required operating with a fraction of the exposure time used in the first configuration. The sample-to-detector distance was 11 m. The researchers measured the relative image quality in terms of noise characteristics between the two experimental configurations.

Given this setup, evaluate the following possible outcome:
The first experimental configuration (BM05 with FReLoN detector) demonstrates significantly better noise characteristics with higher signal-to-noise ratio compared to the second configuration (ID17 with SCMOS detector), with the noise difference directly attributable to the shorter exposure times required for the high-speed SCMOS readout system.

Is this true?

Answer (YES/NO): YES